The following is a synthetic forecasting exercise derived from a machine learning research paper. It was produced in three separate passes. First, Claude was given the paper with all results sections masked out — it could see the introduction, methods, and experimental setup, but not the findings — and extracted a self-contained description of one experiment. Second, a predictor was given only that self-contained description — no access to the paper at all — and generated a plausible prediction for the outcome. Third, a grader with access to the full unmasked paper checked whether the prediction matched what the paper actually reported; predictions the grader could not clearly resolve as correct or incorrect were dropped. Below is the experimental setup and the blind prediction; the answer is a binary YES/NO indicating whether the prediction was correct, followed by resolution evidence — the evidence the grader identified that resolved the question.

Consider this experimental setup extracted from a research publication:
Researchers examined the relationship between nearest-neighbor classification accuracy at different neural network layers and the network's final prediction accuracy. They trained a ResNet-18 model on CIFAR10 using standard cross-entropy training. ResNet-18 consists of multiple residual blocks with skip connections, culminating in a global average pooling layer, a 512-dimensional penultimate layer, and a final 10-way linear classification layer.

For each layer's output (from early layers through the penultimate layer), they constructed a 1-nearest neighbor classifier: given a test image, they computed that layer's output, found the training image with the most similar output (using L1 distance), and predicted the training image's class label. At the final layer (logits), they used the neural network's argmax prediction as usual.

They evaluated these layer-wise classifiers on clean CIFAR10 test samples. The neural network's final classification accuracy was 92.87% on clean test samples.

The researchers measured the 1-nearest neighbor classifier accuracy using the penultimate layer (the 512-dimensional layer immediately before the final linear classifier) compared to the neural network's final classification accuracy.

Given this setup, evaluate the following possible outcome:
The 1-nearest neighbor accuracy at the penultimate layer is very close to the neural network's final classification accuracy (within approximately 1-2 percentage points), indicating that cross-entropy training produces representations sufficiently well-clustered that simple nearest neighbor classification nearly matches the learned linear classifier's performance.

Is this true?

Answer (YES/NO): YES